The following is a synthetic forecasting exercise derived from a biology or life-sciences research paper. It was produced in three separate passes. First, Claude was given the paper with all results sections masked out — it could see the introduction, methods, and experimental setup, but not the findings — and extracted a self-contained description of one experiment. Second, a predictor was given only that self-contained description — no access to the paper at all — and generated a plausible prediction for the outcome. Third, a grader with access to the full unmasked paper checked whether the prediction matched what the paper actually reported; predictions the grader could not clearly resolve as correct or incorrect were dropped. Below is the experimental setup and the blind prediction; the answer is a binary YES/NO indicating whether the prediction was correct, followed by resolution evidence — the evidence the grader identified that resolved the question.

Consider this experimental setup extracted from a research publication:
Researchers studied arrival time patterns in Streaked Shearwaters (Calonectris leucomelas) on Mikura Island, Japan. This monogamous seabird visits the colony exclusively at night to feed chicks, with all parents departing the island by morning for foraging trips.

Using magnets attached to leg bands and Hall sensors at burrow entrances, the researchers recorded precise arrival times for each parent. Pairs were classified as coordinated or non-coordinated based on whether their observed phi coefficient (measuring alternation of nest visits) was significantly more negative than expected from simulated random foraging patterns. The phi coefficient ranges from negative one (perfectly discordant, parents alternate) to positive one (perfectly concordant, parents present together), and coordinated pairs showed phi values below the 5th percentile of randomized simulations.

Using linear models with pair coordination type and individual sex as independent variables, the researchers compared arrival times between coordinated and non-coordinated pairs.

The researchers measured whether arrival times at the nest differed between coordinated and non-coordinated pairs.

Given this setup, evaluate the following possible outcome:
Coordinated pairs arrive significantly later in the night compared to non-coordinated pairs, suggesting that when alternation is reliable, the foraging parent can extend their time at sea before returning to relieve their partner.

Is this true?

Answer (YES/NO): NO